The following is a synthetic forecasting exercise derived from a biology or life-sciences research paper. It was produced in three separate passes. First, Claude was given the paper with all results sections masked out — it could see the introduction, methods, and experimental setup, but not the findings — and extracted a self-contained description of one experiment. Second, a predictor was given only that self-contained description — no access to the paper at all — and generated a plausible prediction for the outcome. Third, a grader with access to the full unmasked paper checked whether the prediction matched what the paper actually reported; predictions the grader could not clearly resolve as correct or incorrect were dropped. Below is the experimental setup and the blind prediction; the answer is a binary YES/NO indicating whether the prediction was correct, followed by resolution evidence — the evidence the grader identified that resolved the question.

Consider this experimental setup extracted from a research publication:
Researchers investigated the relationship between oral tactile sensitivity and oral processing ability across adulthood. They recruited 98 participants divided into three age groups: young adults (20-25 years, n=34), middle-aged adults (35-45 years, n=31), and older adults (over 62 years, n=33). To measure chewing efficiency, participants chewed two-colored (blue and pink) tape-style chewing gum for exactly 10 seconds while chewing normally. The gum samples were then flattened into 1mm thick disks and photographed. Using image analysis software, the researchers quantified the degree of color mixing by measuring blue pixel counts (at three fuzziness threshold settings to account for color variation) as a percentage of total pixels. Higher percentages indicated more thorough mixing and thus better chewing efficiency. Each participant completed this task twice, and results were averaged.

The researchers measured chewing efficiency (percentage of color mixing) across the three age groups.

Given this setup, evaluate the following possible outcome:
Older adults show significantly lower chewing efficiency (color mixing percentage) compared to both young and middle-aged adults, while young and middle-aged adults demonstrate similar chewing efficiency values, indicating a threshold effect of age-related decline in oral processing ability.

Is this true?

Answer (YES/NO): NO